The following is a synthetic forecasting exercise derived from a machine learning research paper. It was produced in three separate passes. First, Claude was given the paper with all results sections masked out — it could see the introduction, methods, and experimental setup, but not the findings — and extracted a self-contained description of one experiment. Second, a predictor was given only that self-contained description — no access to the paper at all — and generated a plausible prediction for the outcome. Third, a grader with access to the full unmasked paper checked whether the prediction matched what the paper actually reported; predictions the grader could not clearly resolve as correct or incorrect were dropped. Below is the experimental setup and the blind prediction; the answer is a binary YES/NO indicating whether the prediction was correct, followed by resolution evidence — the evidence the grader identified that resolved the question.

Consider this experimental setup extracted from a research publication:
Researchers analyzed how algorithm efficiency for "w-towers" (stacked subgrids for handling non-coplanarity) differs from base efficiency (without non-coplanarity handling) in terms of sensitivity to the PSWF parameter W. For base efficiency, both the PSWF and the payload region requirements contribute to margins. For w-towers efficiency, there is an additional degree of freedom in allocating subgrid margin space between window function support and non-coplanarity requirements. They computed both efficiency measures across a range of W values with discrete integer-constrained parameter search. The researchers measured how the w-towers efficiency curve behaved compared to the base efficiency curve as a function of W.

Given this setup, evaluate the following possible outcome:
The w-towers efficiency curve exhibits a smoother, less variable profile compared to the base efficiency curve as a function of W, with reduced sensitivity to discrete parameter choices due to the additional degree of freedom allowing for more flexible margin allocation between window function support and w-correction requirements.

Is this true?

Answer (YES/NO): YES